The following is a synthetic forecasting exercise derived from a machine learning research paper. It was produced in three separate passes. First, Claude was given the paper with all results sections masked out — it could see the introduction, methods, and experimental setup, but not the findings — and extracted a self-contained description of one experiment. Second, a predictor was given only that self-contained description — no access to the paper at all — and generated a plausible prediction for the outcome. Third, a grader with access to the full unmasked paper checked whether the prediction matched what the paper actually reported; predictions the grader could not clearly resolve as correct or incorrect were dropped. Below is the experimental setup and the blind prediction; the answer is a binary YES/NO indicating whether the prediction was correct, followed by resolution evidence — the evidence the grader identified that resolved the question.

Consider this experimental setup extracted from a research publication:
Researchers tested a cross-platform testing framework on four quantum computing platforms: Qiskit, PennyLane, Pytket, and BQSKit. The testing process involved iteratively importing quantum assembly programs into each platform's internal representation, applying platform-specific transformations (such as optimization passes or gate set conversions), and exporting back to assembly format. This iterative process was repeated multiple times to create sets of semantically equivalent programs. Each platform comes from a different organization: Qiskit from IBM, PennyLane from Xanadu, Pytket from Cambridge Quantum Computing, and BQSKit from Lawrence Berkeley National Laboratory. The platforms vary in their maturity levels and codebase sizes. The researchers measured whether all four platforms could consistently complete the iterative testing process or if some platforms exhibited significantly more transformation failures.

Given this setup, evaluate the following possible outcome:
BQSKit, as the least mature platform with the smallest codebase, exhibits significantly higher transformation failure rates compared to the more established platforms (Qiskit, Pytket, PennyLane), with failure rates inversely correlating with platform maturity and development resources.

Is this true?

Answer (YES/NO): NO